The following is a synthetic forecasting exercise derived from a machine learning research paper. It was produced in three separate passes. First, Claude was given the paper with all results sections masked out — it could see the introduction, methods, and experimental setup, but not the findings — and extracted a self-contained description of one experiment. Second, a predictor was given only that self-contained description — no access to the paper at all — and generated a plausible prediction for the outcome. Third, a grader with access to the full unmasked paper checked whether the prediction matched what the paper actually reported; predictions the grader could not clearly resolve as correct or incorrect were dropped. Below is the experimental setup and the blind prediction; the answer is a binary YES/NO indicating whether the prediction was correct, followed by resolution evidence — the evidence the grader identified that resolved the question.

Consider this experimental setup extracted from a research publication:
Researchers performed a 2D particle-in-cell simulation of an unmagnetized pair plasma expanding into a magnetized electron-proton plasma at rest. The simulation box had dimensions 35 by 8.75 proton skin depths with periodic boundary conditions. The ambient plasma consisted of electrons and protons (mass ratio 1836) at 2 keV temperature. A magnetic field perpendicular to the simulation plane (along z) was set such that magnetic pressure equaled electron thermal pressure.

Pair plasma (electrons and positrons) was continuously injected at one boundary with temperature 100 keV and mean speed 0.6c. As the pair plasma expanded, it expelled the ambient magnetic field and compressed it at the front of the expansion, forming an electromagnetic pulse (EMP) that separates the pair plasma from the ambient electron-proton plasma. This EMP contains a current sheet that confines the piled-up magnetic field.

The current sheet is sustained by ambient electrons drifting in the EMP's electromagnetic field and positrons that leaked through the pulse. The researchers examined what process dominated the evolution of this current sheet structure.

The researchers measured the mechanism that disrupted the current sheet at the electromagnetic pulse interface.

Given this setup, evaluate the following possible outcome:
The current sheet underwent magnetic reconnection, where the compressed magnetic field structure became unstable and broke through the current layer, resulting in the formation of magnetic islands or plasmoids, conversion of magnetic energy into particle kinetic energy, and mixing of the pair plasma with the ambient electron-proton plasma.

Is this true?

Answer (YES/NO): NO